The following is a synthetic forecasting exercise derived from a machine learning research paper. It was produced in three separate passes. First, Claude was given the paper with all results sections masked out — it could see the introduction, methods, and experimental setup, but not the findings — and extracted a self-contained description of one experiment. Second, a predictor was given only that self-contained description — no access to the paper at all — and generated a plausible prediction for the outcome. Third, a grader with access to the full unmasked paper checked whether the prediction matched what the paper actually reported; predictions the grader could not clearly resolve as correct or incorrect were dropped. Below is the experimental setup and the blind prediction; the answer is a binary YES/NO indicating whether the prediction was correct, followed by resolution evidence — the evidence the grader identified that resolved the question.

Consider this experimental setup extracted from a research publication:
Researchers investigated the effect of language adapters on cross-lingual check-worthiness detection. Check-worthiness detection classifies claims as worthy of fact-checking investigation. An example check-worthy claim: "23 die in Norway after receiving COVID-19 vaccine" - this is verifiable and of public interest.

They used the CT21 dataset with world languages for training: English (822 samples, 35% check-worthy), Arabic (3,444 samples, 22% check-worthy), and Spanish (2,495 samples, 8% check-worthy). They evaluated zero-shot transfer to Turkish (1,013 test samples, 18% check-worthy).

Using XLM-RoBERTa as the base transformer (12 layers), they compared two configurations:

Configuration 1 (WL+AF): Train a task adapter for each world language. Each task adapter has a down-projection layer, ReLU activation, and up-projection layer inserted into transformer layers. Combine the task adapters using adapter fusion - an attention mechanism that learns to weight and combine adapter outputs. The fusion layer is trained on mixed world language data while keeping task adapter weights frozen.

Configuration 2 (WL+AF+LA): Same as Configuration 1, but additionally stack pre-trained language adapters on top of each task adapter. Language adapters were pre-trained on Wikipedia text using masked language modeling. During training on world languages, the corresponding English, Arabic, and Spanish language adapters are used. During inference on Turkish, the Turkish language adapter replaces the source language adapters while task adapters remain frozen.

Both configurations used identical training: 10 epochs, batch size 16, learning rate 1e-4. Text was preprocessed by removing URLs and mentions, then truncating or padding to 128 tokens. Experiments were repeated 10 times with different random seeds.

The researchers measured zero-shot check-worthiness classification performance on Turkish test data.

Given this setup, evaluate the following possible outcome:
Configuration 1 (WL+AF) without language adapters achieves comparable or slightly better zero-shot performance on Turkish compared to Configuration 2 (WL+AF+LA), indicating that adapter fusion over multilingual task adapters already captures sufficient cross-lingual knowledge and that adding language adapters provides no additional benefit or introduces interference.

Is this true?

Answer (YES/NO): NO